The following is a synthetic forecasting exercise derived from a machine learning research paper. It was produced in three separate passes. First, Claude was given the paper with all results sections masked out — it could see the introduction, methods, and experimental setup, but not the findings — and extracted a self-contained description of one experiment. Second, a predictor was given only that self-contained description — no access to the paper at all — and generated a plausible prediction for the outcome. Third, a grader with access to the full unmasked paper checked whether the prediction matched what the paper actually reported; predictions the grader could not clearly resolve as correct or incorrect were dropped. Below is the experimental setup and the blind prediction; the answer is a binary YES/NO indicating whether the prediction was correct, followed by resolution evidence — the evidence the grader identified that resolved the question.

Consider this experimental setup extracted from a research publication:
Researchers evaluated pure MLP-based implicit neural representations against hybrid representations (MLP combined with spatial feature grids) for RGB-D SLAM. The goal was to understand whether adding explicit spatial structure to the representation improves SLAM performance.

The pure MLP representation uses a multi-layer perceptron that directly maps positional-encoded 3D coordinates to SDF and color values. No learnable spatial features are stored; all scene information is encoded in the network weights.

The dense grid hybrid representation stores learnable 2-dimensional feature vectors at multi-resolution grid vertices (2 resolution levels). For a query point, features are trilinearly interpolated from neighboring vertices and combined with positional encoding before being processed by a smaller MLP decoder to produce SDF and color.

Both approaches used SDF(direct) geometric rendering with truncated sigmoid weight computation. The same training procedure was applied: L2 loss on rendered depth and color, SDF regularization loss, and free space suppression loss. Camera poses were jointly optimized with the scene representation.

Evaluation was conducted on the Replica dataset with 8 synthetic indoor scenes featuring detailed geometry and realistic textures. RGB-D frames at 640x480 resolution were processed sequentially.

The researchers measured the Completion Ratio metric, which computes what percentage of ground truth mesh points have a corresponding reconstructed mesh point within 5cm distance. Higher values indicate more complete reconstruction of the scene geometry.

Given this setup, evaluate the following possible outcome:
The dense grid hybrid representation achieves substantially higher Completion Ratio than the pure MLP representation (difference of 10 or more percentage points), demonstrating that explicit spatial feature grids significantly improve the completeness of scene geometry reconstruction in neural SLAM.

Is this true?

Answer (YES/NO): NO